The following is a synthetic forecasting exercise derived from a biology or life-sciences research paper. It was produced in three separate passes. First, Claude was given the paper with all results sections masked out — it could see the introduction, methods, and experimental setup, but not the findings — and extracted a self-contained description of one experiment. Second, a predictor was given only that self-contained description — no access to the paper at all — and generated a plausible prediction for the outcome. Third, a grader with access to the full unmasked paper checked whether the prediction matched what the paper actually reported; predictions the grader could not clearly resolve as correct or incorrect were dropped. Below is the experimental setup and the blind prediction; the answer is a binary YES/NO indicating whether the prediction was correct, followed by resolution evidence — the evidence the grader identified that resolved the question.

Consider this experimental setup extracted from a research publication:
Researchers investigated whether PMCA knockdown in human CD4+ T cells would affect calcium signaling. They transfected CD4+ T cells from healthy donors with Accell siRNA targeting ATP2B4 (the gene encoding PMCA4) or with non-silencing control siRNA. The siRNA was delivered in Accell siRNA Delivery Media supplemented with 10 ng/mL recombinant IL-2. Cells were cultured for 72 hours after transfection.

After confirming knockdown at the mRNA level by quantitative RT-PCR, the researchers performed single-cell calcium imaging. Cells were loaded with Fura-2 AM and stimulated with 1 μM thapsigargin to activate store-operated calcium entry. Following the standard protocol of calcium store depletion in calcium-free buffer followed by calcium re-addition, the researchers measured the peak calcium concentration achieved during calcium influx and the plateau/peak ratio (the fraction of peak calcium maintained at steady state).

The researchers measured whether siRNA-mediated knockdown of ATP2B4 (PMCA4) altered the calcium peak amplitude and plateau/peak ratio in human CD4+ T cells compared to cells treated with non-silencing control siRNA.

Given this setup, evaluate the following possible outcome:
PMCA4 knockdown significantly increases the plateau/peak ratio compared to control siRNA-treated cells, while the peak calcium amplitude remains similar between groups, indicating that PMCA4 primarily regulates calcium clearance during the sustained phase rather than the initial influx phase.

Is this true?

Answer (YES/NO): NO